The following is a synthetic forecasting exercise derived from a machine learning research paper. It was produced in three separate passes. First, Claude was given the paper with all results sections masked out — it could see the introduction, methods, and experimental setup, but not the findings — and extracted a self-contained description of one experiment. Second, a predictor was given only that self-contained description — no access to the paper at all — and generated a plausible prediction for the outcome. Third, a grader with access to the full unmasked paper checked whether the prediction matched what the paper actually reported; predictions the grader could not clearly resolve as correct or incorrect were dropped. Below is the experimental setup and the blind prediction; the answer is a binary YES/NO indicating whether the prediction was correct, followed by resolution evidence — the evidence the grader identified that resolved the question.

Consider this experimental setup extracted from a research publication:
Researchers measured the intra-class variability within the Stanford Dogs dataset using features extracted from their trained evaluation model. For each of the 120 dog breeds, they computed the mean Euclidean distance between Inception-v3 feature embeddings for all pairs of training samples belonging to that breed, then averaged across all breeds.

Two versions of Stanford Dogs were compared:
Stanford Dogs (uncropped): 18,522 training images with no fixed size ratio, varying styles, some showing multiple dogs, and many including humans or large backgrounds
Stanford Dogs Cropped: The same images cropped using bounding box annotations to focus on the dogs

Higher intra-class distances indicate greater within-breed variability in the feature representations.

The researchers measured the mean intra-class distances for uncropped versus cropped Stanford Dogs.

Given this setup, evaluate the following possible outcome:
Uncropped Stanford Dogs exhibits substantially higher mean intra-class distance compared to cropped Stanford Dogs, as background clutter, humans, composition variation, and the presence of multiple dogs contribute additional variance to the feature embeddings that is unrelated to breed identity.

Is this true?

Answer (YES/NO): YES